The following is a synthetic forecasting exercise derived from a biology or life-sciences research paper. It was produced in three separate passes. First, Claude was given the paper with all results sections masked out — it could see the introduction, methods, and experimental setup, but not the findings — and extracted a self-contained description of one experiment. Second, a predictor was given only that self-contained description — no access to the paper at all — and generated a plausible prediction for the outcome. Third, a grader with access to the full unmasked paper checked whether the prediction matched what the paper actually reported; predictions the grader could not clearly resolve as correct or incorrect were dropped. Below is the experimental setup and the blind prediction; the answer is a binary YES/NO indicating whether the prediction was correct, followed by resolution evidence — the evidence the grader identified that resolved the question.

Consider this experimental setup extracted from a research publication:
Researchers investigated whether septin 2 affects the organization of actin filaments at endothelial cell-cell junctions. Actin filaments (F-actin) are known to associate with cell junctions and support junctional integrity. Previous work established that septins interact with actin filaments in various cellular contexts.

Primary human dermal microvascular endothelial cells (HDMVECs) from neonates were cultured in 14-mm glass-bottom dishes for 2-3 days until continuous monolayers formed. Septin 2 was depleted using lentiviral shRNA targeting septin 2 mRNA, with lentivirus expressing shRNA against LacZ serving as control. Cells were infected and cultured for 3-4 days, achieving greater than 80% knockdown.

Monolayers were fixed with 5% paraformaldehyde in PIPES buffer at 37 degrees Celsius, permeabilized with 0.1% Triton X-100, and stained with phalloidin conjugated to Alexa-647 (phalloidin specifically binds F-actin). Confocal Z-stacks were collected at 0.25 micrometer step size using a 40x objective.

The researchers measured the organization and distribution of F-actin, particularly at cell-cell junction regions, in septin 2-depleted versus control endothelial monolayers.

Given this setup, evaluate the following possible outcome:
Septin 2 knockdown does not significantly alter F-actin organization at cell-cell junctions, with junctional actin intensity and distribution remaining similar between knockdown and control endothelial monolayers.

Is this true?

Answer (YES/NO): NO